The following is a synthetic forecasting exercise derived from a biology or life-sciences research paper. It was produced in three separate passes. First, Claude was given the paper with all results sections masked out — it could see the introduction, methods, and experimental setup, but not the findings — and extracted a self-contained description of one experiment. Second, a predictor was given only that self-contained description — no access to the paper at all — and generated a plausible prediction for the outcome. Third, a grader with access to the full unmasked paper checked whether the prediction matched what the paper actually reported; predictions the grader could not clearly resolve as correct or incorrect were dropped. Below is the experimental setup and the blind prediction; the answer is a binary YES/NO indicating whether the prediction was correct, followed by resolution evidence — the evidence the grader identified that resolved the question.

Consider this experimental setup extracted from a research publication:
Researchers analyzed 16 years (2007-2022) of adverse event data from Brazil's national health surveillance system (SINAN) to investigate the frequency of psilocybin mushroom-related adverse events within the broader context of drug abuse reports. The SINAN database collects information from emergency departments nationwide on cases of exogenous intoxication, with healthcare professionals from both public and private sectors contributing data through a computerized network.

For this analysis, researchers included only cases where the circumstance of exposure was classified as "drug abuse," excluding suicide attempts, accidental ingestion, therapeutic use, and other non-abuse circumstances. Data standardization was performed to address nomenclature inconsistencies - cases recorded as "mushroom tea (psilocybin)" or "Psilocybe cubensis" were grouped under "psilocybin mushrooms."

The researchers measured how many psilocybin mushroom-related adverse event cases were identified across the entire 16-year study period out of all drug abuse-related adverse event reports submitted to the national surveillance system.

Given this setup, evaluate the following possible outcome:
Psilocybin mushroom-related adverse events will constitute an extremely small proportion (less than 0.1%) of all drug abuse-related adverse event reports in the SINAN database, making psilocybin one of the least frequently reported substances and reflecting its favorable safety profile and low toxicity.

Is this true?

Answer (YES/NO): YES